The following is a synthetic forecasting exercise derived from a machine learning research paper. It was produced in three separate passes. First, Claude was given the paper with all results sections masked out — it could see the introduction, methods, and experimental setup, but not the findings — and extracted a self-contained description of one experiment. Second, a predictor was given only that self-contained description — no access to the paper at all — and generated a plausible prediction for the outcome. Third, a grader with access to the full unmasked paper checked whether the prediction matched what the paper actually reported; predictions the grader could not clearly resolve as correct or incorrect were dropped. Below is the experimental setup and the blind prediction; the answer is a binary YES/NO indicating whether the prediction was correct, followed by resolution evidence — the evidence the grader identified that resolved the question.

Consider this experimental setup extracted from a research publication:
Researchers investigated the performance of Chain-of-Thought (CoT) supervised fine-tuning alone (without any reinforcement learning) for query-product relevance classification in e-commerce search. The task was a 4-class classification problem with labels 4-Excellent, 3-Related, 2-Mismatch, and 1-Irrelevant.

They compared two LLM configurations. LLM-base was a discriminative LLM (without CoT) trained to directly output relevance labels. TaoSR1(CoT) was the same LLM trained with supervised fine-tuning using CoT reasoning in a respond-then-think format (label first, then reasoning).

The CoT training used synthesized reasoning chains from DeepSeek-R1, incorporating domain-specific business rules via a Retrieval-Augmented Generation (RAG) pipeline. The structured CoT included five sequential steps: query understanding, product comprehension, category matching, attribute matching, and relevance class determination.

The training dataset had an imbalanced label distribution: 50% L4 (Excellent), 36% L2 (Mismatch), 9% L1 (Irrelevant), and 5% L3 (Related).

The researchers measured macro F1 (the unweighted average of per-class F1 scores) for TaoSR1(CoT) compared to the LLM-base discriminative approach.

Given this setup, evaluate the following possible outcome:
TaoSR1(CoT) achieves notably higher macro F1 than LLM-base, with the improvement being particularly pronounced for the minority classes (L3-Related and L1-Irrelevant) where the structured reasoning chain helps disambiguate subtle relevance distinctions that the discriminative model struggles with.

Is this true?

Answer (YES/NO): NO